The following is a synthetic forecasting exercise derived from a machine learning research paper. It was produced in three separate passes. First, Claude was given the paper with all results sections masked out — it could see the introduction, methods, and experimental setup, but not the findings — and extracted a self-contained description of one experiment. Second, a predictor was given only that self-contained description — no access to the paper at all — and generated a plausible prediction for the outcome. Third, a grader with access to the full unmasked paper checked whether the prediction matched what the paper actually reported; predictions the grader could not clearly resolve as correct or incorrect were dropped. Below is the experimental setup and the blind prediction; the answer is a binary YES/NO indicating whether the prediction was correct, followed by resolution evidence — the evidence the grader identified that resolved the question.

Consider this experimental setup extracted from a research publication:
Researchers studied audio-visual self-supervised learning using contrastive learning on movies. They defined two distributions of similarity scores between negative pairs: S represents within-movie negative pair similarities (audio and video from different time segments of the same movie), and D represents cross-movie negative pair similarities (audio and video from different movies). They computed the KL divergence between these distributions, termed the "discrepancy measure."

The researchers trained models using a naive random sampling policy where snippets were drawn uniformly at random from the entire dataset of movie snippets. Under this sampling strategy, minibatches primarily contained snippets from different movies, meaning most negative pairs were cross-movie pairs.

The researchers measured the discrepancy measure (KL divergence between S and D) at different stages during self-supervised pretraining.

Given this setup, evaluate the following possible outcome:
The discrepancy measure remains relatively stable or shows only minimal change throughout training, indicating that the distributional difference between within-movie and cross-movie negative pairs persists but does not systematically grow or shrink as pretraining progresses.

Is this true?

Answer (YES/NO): NO